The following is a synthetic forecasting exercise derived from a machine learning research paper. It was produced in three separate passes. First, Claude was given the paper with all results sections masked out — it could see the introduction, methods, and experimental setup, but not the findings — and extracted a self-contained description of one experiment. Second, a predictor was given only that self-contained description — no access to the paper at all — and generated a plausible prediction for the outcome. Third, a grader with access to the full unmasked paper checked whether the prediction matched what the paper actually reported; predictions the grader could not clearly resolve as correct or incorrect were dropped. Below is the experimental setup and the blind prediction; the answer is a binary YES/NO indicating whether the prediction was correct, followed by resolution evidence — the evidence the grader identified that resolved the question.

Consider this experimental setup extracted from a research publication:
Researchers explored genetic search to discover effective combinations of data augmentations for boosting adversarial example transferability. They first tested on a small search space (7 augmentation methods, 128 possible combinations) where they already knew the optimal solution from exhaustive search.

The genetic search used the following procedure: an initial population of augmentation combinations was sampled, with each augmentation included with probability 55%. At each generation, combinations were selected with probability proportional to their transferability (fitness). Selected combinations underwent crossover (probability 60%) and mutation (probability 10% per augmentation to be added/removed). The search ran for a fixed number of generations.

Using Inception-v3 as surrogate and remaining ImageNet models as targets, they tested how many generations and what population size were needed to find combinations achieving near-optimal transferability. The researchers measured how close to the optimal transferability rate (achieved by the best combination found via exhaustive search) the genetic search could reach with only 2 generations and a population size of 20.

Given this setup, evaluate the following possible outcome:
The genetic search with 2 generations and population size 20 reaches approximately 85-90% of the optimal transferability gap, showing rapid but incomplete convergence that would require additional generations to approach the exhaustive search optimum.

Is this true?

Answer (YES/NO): NO